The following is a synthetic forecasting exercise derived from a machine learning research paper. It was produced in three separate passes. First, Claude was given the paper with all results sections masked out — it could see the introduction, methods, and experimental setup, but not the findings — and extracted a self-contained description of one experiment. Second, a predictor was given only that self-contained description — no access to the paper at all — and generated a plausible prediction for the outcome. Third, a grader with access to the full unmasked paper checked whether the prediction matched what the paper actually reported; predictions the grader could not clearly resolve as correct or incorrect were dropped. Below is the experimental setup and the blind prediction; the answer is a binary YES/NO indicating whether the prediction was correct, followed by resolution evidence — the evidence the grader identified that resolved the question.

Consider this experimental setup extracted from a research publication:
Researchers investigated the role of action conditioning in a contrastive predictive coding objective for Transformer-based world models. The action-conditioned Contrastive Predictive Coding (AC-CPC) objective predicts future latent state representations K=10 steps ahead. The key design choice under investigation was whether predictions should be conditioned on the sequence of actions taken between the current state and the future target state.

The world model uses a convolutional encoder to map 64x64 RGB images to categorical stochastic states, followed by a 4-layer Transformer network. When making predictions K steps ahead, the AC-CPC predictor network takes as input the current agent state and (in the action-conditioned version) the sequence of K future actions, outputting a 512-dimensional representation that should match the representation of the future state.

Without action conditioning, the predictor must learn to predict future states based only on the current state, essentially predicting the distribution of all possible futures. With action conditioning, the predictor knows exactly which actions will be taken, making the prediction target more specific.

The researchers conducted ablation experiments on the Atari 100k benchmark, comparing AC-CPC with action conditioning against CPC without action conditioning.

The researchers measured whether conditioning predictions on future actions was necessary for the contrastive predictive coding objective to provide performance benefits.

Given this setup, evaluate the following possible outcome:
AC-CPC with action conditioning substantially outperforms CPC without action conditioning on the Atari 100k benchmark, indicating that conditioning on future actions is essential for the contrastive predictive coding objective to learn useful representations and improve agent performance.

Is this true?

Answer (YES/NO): YES